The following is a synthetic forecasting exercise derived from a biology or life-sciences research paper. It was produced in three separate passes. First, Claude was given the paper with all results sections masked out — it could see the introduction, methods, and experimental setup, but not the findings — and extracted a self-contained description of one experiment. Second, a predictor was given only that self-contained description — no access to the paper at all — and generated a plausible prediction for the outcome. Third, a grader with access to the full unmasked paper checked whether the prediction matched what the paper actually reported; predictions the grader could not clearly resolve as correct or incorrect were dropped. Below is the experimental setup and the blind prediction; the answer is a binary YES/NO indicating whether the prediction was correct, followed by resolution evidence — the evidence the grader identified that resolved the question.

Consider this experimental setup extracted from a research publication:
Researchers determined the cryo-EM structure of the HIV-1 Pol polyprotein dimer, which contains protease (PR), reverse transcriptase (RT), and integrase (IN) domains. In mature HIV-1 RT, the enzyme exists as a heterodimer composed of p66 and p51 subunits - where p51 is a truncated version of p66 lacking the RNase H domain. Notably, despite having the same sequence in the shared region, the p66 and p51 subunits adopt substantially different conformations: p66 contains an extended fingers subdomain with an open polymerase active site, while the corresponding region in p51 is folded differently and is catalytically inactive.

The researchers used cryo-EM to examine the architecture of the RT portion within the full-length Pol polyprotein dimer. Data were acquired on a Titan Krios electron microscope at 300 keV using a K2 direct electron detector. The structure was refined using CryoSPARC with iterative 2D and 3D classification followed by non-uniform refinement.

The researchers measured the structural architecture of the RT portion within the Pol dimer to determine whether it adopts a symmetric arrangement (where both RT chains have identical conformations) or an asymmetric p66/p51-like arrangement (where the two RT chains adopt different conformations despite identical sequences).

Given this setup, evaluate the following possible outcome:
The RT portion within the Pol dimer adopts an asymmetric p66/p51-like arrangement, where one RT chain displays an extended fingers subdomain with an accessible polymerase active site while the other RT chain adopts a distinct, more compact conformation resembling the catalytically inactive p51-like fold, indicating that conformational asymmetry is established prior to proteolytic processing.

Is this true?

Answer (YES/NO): YES